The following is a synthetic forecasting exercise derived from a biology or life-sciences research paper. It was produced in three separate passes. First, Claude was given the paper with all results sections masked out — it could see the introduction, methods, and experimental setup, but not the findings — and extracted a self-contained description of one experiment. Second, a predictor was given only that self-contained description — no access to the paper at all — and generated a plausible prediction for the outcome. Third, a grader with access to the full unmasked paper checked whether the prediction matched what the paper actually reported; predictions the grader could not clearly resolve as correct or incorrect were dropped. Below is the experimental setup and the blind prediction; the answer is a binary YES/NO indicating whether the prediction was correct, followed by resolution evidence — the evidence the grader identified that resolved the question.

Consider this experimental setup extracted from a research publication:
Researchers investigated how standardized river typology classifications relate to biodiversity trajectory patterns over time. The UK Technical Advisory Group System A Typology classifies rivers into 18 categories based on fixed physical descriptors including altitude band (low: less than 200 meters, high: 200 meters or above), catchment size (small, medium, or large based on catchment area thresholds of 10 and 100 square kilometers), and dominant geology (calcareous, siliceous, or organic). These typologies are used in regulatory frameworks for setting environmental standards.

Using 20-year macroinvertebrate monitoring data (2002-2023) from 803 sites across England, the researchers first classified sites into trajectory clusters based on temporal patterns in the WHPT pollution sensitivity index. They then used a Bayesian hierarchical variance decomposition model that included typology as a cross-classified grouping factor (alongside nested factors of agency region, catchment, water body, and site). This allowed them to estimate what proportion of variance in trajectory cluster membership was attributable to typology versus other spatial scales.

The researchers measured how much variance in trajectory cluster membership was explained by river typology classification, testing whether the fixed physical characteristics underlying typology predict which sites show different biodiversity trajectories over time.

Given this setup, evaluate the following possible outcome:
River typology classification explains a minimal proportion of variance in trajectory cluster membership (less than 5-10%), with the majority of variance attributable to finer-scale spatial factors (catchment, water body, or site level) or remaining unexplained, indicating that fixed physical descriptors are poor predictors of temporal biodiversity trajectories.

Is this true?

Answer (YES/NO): NO